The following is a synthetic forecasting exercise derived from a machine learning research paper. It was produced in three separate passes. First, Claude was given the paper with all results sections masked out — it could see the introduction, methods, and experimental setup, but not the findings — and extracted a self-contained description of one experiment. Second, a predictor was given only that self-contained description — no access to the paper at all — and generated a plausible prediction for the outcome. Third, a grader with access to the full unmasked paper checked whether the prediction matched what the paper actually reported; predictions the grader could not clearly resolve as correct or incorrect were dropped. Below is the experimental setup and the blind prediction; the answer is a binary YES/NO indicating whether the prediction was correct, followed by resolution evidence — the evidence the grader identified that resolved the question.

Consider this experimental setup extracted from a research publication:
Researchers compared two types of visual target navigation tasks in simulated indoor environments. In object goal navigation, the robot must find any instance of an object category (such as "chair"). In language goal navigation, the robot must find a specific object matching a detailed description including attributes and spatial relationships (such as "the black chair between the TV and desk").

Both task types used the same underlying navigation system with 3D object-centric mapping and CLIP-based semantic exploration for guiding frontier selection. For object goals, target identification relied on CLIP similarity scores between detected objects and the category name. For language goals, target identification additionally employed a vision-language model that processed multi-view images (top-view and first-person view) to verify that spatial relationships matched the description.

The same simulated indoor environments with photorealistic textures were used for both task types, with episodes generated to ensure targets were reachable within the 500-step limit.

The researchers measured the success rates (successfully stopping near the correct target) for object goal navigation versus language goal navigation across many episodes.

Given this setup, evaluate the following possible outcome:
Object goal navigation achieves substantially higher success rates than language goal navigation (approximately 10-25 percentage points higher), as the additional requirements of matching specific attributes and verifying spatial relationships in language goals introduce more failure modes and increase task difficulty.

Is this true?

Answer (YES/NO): YES